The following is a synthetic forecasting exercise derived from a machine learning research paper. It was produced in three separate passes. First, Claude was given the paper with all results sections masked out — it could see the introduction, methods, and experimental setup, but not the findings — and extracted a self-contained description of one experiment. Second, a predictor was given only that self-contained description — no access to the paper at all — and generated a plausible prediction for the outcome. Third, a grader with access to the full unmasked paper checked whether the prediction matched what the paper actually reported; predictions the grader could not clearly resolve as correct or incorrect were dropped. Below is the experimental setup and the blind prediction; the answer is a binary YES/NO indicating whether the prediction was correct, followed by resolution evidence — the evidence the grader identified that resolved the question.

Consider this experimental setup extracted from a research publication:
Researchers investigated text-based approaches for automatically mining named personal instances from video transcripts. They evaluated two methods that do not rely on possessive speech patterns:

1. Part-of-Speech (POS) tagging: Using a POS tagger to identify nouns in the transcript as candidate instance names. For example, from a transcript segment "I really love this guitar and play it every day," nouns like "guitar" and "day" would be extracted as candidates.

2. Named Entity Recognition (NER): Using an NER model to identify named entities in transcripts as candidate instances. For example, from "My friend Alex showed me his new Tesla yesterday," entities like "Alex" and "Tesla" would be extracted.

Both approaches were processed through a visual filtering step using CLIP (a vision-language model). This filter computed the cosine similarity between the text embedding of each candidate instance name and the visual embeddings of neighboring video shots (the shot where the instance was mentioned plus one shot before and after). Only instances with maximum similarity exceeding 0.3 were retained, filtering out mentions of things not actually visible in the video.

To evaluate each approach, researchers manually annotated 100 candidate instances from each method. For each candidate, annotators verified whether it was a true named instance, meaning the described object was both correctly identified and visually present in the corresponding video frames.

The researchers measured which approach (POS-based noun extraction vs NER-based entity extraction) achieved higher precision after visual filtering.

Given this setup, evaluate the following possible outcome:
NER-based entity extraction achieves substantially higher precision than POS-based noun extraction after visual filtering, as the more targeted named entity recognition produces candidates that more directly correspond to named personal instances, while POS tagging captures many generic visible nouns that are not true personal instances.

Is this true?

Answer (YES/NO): NO